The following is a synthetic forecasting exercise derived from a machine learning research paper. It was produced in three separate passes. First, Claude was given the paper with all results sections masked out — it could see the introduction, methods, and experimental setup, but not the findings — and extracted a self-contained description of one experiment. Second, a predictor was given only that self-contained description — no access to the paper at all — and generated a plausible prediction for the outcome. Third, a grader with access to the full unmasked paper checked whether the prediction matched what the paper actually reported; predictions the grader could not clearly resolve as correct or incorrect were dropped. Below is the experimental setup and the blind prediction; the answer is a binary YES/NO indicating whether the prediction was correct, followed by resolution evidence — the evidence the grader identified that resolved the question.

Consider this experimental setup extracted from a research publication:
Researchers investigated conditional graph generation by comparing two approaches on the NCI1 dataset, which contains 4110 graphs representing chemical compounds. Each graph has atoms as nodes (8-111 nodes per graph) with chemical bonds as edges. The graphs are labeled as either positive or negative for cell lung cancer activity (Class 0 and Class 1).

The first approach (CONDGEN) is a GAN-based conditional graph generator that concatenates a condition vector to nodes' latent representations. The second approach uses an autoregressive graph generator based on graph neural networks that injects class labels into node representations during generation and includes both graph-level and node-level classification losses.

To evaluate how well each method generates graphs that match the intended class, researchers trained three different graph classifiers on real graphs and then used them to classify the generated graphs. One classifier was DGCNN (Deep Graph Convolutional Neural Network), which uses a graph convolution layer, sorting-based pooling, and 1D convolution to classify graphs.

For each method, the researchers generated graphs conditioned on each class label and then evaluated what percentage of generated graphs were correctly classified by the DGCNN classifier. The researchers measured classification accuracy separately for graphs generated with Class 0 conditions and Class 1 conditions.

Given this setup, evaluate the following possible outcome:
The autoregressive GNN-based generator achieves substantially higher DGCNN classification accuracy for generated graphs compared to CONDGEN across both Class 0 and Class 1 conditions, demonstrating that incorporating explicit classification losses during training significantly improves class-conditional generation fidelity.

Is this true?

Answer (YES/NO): NO